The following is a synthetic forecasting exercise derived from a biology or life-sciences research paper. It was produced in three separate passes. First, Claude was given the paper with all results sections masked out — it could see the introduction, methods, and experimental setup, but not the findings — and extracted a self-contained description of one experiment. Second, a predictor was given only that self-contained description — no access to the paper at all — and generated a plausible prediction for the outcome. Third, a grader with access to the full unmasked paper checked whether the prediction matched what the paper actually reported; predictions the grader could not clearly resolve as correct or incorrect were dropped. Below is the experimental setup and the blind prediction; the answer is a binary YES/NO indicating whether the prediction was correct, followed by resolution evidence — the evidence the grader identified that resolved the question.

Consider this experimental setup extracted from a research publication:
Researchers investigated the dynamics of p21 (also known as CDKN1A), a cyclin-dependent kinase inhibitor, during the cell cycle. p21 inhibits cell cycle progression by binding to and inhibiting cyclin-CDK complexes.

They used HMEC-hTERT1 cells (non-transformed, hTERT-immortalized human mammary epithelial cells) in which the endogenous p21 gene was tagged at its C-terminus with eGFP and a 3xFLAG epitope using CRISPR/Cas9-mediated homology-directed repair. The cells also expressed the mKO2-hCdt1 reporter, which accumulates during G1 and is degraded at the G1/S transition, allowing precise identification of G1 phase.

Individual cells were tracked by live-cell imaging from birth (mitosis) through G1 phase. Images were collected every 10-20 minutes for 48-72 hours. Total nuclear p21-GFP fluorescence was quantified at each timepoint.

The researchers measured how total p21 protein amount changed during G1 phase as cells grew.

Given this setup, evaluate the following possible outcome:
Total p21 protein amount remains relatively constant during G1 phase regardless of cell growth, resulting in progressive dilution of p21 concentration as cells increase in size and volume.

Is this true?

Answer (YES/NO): NO